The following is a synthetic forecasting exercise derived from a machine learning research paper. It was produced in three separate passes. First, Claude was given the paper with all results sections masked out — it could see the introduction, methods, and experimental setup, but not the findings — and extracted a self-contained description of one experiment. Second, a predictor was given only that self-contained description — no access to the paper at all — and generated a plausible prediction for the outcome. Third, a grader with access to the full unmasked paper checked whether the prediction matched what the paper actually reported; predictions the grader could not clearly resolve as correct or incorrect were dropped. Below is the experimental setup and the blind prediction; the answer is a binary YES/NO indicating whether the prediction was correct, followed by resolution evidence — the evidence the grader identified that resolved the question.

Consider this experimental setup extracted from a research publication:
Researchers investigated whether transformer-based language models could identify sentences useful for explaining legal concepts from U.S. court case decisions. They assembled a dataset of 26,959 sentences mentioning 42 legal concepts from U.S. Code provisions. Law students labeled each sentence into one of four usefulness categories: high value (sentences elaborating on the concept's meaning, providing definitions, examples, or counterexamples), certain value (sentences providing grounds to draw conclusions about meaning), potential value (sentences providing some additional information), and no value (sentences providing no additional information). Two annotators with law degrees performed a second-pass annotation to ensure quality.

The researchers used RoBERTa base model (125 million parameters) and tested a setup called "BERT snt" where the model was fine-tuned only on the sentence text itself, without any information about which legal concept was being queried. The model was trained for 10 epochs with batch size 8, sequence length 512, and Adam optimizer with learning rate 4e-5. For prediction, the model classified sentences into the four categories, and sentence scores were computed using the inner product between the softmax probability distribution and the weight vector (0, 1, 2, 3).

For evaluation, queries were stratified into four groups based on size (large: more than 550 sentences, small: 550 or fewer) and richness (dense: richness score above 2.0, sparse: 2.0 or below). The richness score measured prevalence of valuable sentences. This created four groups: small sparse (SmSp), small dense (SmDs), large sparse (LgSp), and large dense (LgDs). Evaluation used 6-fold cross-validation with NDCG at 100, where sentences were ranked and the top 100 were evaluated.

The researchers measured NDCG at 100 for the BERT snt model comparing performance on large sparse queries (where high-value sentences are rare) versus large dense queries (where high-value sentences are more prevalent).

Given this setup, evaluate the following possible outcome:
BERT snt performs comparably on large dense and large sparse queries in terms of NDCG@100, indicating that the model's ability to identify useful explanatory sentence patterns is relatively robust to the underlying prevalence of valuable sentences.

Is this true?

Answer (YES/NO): NO